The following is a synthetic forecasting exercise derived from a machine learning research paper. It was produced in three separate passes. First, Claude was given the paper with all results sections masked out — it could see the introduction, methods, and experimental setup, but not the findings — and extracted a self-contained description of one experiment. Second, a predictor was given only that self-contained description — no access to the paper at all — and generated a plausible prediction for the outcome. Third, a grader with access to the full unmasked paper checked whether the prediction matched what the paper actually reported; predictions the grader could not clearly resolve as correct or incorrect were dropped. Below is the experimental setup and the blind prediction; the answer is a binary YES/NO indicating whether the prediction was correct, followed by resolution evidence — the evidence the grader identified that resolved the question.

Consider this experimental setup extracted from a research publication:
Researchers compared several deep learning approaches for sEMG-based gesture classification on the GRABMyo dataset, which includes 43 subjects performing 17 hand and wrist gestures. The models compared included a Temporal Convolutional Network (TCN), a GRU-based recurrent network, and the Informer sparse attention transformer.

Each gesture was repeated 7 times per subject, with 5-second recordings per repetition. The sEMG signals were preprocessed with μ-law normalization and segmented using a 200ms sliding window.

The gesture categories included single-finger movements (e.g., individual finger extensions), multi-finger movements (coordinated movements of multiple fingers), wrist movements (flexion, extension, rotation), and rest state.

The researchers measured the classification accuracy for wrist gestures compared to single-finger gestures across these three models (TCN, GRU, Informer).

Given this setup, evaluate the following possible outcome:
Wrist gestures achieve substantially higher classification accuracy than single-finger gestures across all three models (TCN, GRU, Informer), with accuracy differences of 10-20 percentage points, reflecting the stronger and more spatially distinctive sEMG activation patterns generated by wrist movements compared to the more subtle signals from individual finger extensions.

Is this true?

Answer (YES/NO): NO